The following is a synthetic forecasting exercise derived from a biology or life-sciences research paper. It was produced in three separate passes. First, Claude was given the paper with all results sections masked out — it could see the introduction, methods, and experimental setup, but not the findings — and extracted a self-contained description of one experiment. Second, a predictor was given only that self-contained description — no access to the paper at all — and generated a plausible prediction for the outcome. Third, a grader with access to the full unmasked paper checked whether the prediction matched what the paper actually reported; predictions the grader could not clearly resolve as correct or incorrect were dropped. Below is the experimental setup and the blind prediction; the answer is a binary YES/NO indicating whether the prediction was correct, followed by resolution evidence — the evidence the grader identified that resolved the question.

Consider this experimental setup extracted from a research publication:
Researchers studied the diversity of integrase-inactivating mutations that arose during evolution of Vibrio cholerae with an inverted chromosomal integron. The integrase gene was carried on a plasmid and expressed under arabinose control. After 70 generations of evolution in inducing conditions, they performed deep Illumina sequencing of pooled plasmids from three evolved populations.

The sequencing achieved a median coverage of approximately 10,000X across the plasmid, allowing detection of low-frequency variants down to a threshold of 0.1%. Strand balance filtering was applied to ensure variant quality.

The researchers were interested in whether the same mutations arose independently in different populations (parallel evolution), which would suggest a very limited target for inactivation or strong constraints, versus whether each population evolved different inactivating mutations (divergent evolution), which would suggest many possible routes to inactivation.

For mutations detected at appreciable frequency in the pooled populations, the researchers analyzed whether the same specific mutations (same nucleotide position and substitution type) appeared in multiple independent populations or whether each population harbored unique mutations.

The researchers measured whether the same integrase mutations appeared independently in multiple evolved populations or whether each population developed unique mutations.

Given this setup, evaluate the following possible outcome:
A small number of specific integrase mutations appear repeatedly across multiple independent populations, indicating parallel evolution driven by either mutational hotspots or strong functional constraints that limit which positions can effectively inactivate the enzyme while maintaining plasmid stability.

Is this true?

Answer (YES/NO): YES